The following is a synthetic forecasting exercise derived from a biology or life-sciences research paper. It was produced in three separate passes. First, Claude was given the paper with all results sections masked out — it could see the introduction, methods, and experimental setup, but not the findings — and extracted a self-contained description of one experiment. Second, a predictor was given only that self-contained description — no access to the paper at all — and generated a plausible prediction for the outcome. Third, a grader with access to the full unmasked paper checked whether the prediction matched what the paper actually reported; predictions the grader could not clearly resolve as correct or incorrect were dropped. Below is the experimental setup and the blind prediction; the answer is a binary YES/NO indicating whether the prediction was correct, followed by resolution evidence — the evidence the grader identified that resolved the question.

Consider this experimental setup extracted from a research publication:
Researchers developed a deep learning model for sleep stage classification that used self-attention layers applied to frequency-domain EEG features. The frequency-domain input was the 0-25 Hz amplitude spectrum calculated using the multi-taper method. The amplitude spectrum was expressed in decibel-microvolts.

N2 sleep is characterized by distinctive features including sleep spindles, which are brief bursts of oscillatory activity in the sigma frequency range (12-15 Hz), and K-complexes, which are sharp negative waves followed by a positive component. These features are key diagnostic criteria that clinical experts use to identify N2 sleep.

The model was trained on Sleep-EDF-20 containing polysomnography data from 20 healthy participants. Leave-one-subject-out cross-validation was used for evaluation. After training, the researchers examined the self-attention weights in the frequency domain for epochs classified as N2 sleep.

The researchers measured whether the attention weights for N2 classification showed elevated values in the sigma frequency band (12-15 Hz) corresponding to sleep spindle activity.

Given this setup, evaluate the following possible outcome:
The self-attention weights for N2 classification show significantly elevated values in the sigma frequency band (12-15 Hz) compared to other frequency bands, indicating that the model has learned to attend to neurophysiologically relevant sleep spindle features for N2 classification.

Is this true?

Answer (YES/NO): YES